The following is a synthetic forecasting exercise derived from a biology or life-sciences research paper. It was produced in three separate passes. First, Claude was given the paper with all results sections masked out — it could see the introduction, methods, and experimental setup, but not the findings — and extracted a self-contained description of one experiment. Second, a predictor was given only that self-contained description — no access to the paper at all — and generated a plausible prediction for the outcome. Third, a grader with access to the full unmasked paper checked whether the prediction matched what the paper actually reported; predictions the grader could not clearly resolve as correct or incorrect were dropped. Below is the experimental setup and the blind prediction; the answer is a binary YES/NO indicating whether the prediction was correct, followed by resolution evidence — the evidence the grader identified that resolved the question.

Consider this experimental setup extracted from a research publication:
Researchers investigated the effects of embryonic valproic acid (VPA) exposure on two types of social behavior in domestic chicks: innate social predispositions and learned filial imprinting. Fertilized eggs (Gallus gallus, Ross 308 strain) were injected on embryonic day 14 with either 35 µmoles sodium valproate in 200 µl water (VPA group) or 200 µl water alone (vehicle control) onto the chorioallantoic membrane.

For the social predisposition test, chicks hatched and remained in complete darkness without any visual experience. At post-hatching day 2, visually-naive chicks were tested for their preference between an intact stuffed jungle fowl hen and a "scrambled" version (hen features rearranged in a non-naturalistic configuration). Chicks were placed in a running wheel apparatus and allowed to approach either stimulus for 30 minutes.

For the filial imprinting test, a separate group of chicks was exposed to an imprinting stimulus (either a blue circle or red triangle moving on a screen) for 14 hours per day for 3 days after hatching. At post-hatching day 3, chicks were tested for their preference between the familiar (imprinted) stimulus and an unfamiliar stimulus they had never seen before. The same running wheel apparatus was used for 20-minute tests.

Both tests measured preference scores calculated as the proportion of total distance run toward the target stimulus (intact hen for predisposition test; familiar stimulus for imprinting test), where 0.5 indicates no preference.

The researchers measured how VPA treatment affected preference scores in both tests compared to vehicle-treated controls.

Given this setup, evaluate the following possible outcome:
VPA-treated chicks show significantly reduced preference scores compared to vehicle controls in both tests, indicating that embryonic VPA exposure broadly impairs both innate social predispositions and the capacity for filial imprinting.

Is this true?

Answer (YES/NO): NO